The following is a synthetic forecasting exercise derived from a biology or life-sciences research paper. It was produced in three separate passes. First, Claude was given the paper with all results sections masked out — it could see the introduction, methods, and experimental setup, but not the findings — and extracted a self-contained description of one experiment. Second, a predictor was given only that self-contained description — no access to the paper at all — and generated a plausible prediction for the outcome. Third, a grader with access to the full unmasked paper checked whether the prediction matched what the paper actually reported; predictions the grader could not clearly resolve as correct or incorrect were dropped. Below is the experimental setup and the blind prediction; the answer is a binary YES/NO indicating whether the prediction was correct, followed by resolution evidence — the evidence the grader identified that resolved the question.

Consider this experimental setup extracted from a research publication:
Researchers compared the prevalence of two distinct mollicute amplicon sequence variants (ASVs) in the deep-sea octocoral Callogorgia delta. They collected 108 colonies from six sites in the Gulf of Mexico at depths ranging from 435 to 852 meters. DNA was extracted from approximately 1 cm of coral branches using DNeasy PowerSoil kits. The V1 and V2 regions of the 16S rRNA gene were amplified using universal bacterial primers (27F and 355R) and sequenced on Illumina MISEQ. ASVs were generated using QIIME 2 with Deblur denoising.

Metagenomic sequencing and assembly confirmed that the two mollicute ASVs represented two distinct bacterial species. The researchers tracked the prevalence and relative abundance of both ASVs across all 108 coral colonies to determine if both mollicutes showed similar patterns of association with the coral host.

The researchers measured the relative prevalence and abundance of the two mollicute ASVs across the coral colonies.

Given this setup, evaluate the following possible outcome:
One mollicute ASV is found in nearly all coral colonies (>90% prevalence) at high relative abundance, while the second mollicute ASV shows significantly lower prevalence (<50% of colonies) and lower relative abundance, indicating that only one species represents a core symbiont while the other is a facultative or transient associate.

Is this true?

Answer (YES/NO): NO